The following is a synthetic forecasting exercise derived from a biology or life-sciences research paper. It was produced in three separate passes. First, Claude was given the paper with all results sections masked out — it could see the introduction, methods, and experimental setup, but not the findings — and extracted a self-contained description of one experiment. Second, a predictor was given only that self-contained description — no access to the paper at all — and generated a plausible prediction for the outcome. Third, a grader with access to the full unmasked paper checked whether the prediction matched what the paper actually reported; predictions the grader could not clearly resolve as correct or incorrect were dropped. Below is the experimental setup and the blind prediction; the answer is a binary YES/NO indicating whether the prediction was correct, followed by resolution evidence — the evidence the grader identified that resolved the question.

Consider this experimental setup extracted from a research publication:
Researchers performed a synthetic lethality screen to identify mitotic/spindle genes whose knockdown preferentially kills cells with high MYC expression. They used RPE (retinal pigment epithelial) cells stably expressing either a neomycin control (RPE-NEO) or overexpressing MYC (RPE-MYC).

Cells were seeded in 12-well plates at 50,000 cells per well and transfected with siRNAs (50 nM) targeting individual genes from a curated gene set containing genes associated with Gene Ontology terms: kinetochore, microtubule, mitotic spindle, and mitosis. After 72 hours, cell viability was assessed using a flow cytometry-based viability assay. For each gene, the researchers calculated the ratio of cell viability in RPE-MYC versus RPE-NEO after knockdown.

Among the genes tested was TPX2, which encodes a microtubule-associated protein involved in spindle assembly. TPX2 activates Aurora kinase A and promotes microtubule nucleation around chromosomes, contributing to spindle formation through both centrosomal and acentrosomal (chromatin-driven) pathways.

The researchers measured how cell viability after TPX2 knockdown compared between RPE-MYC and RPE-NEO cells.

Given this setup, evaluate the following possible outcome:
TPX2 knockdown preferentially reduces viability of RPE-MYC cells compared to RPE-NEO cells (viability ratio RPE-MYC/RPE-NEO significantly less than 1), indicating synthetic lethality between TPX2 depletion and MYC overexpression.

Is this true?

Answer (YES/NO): YES